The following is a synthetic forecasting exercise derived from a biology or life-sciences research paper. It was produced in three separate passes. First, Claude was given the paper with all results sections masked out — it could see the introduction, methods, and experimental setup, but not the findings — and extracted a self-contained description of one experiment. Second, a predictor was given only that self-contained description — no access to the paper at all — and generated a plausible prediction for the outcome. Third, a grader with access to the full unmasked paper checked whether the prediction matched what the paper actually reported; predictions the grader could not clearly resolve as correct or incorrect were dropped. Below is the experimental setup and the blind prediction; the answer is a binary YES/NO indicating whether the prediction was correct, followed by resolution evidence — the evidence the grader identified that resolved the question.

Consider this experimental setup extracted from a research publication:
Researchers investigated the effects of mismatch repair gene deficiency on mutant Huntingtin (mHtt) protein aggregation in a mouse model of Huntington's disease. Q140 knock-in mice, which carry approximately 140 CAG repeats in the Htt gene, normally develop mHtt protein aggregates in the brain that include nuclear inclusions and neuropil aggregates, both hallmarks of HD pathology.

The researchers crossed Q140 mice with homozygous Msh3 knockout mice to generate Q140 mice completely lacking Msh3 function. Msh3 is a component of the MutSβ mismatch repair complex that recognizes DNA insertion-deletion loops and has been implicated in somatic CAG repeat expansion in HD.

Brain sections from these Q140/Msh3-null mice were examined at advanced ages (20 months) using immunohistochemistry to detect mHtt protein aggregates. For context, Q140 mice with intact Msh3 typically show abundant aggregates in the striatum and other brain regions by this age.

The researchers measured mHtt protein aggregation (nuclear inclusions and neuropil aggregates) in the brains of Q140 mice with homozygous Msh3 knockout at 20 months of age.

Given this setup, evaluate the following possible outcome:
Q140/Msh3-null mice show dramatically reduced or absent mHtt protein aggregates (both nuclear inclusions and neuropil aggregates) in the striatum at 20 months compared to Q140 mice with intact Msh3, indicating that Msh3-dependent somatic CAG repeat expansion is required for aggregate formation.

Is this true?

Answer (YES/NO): YES